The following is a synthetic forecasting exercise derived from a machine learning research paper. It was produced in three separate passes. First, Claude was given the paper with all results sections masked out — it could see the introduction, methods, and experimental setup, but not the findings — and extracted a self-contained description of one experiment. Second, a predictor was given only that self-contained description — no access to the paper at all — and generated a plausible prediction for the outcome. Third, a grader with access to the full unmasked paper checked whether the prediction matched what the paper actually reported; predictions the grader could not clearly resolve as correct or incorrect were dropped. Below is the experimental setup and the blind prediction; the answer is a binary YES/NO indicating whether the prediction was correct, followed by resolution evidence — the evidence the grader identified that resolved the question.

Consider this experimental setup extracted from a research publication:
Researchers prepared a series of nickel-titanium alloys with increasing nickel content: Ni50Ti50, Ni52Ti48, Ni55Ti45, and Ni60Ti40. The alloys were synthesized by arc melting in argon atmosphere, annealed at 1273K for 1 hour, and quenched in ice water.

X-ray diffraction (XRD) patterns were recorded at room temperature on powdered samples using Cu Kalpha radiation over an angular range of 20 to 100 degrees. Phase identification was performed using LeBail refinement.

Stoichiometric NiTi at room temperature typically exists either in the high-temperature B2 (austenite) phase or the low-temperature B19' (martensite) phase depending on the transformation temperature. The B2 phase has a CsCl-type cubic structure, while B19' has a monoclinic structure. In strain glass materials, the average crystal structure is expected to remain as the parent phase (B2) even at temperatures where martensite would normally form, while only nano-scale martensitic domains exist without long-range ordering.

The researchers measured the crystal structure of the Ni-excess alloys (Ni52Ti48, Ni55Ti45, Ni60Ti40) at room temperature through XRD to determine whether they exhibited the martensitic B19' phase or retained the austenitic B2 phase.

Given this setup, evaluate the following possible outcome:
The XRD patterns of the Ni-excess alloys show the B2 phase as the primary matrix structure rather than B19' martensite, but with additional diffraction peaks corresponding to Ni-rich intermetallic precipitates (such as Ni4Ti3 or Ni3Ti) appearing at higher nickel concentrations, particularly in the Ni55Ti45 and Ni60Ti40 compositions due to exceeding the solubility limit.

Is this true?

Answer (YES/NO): NO